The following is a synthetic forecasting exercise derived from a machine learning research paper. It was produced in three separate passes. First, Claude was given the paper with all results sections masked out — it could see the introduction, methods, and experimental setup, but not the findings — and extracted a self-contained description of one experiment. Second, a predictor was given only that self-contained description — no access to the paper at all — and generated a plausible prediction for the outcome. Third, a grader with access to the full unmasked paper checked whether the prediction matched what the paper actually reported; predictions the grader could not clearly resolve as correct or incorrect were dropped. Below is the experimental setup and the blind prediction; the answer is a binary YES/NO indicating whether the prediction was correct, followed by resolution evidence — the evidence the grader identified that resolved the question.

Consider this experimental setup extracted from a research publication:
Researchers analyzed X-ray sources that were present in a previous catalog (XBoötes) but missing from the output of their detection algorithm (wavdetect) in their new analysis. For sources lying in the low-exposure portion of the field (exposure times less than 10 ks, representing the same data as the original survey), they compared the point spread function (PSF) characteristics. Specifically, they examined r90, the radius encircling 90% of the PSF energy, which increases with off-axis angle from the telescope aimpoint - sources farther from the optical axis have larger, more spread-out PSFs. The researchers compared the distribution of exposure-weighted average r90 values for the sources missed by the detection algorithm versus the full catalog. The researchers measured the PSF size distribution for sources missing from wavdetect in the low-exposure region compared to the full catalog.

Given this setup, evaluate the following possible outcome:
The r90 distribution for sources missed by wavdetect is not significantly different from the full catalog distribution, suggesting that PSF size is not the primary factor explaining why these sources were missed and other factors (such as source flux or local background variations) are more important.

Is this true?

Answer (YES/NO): NO